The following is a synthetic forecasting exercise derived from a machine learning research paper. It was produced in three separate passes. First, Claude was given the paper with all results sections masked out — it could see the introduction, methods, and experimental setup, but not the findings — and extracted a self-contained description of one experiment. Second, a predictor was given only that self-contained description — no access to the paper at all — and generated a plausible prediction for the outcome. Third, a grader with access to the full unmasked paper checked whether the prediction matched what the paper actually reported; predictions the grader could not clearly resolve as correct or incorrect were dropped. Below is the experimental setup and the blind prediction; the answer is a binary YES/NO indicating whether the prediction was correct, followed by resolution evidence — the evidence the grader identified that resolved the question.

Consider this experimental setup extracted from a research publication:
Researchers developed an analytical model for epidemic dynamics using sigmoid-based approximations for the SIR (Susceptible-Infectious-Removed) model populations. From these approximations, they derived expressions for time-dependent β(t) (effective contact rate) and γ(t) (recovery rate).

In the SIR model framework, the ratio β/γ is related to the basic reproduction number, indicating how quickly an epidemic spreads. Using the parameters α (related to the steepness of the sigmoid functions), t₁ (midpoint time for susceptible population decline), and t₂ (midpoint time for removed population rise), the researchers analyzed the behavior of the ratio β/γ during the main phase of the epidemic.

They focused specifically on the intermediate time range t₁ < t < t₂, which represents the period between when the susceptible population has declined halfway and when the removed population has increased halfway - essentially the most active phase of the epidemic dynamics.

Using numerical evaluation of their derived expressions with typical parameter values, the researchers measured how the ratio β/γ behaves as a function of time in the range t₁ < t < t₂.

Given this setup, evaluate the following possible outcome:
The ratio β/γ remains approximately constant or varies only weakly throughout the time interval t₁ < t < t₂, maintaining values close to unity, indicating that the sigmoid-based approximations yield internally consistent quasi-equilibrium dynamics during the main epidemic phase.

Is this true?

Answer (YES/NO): NO